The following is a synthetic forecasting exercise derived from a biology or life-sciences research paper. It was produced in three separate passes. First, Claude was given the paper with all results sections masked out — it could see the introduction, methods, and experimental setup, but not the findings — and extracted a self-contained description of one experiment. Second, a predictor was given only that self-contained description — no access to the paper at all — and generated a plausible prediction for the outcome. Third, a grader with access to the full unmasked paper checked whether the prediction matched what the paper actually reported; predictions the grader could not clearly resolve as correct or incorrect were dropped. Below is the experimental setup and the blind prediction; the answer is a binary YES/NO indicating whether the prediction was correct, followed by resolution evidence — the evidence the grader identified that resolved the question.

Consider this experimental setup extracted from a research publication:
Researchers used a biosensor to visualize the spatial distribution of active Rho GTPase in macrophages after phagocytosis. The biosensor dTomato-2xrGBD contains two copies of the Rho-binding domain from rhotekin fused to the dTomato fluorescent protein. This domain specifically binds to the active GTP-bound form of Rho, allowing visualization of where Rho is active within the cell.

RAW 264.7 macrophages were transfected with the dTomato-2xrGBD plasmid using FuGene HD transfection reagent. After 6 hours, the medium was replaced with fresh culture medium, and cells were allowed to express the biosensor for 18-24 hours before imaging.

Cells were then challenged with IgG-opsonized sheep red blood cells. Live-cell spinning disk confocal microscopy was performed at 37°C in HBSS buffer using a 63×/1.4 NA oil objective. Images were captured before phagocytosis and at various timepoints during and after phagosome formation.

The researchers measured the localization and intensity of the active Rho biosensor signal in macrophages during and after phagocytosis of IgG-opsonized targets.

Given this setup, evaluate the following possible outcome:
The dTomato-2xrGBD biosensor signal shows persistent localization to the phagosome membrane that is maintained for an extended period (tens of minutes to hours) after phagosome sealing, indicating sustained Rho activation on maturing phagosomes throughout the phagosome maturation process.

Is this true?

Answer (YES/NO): NO